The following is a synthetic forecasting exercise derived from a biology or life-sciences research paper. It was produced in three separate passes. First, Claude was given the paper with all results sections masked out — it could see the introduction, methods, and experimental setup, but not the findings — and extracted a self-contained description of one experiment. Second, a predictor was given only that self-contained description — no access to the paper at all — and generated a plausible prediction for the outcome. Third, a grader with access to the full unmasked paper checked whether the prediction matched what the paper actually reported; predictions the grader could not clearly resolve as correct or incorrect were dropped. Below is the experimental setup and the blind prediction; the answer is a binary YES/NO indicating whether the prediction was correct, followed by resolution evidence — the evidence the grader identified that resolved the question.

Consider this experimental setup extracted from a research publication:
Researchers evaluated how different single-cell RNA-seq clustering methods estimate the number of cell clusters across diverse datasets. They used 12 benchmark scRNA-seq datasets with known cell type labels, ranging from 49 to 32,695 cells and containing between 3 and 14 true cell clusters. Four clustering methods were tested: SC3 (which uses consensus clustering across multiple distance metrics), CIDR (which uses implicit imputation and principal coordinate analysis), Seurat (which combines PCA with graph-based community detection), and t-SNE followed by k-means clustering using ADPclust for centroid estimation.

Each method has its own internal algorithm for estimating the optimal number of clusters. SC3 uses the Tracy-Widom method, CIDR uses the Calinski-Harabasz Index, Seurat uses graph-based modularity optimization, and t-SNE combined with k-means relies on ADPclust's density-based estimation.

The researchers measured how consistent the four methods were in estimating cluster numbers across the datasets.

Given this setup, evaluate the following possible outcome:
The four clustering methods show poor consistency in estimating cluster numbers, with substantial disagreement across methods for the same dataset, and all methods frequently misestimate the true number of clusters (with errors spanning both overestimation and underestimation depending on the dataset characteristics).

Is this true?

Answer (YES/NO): YES